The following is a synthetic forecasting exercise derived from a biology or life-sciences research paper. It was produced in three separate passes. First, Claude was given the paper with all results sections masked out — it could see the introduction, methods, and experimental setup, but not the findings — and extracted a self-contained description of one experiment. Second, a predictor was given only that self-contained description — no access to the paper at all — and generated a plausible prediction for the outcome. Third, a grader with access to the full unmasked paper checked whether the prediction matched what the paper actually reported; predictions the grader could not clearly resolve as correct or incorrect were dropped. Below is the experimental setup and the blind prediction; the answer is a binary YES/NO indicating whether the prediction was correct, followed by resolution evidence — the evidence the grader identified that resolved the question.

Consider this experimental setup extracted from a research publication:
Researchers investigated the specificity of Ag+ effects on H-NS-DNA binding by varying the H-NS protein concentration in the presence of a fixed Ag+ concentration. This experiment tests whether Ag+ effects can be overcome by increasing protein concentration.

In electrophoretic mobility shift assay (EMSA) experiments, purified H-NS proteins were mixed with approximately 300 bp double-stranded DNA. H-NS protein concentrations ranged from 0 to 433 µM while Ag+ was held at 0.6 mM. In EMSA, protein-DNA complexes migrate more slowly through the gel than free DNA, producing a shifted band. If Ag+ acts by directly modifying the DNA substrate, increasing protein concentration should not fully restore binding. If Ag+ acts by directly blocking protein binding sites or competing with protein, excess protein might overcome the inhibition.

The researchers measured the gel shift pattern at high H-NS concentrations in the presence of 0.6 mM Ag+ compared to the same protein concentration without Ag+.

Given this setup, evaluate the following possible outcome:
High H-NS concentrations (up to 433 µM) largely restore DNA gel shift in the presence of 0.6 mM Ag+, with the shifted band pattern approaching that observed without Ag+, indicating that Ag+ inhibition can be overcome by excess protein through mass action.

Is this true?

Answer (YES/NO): NO